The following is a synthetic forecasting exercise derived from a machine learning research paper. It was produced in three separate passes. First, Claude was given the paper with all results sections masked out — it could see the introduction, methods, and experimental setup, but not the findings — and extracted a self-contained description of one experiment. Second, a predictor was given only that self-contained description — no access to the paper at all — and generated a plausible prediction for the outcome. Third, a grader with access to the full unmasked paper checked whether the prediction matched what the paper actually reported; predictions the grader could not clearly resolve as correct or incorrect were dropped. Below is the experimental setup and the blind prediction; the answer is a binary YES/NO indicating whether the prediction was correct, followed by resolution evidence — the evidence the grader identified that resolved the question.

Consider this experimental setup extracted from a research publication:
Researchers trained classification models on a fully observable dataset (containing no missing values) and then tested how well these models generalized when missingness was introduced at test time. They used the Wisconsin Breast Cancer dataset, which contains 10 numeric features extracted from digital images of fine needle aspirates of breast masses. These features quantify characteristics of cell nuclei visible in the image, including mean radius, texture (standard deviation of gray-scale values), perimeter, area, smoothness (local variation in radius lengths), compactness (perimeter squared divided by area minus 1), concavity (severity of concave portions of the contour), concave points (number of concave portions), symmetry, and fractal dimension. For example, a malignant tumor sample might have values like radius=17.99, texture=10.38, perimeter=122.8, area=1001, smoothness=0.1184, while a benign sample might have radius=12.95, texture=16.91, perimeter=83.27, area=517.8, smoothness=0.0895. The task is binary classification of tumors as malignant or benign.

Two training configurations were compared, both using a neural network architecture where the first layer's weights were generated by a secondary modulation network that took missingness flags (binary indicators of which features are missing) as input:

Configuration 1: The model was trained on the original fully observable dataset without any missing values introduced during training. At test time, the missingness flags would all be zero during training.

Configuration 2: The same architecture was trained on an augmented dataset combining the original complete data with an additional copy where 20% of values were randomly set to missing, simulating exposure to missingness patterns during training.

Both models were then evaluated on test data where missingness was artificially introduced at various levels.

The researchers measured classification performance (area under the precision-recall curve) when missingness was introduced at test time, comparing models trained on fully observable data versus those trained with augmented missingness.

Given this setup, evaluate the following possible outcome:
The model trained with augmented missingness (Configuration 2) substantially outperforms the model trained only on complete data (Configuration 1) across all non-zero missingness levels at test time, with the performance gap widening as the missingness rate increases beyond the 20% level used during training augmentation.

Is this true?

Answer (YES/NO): NO